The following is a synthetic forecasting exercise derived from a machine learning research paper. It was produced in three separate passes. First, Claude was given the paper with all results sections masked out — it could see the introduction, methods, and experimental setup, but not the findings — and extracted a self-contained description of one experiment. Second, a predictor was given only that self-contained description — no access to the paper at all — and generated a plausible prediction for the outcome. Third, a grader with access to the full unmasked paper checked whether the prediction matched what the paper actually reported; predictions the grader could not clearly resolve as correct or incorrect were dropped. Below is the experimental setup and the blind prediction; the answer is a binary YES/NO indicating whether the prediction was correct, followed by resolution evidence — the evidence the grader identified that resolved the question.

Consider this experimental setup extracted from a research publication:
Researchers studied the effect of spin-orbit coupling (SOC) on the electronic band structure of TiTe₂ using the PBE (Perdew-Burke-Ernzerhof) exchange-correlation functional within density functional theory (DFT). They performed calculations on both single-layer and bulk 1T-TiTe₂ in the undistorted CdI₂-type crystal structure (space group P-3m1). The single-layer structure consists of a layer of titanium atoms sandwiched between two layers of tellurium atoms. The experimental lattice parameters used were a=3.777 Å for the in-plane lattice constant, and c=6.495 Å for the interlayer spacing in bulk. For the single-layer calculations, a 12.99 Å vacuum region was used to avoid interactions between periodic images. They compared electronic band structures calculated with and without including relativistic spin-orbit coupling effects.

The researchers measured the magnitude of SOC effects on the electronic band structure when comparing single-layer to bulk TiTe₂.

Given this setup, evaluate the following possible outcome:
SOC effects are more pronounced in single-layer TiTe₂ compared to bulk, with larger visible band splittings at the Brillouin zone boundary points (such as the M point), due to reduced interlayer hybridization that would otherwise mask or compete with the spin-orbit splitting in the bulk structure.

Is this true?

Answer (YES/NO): NO